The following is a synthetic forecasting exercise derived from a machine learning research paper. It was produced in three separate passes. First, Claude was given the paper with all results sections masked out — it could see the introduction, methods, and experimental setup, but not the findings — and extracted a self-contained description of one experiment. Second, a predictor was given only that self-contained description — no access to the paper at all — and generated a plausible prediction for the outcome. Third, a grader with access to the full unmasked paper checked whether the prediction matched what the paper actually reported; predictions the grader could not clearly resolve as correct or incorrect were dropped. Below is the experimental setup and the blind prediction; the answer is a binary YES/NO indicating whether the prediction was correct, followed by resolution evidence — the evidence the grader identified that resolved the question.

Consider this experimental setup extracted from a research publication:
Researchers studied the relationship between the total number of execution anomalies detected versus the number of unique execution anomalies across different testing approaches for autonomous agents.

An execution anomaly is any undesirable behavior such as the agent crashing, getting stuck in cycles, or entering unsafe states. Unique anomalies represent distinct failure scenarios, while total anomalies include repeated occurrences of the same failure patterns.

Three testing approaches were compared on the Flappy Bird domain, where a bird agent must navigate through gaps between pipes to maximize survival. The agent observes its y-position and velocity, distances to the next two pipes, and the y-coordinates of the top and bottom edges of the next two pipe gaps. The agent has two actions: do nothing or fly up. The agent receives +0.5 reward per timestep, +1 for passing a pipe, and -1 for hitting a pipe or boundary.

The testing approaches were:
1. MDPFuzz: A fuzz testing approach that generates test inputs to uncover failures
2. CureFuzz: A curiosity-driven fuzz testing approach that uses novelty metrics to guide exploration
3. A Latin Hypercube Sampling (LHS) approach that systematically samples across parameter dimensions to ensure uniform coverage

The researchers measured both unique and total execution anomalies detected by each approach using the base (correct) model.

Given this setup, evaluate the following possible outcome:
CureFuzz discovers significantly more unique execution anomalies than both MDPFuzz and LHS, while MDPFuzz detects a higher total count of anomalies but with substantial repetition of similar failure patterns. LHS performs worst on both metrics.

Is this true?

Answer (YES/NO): NO